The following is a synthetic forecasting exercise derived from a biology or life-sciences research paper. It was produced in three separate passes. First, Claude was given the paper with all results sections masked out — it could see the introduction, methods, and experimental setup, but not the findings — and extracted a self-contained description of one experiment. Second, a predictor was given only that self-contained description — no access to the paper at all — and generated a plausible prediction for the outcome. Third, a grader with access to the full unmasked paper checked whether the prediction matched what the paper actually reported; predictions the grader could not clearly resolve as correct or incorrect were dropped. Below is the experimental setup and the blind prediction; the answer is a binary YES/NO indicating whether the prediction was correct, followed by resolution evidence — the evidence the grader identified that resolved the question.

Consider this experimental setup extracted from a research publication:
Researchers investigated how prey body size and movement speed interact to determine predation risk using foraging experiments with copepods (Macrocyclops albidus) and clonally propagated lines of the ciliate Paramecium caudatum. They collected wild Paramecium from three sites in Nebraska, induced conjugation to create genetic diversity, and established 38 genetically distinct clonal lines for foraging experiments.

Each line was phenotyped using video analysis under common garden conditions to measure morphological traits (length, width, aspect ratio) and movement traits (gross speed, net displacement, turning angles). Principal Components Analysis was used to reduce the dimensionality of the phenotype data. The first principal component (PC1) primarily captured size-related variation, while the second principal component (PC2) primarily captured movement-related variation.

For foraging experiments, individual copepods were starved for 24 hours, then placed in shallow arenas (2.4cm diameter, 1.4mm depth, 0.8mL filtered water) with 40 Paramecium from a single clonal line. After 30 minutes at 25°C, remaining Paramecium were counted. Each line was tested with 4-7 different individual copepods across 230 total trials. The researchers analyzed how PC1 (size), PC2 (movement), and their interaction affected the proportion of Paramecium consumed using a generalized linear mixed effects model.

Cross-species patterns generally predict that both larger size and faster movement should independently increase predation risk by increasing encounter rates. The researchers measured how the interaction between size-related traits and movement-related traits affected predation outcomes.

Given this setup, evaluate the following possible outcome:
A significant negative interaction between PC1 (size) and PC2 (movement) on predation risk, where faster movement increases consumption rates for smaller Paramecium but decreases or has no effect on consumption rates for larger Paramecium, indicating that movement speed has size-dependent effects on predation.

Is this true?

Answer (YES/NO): NO